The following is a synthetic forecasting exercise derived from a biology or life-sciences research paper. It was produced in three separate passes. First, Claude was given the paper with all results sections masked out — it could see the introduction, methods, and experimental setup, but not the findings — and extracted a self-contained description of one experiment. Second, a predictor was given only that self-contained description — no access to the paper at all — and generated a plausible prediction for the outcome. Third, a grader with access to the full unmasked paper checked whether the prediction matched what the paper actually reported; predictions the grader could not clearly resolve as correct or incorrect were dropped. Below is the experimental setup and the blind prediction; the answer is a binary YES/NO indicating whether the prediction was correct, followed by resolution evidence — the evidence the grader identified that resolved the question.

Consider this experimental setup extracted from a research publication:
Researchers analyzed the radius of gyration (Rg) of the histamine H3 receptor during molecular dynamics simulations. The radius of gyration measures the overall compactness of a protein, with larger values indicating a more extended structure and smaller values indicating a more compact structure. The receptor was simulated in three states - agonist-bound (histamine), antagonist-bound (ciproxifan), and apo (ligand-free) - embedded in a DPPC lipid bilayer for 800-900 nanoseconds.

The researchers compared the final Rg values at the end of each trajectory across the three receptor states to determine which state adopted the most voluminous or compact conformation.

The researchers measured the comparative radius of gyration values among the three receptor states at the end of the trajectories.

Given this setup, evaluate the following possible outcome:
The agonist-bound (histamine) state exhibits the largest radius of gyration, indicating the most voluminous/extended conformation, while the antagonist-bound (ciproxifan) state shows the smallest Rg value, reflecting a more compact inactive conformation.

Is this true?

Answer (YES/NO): YES